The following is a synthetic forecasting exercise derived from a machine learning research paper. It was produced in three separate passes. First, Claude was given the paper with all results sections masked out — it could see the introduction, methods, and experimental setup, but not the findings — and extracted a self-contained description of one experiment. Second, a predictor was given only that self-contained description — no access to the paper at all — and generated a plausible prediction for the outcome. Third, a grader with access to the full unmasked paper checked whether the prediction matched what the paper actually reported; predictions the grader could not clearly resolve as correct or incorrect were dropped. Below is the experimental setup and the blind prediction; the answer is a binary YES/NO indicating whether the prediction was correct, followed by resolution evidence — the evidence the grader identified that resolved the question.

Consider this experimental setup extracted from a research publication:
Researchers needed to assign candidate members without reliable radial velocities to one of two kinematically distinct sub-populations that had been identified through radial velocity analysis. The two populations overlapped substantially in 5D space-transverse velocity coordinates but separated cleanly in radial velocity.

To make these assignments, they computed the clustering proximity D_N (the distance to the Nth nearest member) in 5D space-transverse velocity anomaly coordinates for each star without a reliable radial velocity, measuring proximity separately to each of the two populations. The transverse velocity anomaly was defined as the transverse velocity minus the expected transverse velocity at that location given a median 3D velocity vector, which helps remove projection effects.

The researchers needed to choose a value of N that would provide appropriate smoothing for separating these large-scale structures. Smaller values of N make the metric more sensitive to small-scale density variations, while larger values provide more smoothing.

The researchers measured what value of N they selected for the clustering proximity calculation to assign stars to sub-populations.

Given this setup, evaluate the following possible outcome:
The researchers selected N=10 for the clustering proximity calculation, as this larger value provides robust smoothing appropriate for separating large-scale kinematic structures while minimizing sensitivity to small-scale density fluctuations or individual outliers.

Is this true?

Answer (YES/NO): NO